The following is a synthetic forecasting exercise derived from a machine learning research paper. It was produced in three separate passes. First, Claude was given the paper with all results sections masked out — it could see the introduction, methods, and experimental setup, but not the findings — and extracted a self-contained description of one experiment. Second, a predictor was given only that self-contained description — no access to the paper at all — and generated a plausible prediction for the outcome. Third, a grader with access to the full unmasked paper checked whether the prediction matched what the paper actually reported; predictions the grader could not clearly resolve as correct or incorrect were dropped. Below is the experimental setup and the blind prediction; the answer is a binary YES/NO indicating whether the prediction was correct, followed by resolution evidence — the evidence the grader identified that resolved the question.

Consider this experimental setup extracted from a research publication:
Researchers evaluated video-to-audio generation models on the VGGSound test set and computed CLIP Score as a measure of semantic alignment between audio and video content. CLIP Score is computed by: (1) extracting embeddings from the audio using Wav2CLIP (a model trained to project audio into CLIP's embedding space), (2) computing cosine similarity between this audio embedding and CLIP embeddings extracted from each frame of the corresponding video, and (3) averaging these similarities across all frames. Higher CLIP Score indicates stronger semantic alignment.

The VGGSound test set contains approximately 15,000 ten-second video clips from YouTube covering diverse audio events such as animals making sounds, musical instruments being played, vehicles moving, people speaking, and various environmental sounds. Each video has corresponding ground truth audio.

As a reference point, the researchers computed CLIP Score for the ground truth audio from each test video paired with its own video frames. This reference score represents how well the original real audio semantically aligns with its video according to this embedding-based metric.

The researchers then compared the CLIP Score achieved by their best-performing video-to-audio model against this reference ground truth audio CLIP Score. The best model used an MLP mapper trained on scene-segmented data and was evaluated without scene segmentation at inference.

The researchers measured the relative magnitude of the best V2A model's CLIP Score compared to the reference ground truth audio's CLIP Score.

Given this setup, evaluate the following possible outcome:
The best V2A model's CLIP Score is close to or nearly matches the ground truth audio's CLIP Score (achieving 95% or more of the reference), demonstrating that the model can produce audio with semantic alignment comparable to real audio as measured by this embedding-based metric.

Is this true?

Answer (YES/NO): NO